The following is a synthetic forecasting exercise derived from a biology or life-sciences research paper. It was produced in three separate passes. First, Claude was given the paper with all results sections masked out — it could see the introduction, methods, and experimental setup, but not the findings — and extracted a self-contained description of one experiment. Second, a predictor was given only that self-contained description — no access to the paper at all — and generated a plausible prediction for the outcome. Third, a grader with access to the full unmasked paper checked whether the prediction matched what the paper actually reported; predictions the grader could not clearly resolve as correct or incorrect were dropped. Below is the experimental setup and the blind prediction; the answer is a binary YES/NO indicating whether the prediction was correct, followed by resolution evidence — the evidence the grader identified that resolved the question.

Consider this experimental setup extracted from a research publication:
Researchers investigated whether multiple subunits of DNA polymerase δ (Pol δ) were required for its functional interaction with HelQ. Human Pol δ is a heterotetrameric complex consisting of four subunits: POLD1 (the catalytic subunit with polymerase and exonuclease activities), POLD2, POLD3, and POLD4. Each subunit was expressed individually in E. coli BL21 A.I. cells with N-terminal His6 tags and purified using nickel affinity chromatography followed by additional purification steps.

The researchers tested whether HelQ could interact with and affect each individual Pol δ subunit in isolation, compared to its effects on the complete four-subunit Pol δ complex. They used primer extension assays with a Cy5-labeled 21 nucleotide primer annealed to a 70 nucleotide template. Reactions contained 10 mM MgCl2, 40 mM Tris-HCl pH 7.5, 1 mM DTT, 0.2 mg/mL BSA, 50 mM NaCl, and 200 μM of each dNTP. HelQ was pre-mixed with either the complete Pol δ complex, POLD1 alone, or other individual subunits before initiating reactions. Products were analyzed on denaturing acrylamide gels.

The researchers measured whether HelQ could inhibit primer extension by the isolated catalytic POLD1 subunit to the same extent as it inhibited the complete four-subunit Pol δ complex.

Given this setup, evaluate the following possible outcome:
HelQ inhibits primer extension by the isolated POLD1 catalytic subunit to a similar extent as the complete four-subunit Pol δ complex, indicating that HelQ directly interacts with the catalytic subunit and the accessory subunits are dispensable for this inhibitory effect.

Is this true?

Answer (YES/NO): NO